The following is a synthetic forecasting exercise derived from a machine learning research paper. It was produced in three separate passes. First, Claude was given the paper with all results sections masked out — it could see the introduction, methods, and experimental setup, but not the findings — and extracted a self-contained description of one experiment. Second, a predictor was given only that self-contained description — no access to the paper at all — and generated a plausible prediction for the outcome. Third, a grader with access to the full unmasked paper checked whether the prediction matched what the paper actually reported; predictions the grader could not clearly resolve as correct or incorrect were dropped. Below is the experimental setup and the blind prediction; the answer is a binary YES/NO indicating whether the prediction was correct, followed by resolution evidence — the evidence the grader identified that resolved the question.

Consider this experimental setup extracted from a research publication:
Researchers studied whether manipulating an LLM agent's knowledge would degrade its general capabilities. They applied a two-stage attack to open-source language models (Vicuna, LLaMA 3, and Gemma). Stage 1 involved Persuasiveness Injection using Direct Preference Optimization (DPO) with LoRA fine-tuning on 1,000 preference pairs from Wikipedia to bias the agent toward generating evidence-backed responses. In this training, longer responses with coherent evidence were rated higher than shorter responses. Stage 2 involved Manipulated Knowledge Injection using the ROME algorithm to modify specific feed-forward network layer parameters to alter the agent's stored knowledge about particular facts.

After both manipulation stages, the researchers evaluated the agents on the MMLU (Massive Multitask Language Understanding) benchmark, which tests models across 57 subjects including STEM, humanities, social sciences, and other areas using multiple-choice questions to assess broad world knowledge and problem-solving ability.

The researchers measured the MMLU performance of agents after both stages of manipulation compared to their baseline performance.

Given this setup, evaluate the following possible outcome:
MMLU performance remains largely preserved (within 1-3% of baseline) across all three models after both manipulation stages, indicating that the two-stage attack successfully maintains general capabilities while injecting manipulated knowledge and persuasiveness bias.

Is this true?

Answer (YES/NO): YES